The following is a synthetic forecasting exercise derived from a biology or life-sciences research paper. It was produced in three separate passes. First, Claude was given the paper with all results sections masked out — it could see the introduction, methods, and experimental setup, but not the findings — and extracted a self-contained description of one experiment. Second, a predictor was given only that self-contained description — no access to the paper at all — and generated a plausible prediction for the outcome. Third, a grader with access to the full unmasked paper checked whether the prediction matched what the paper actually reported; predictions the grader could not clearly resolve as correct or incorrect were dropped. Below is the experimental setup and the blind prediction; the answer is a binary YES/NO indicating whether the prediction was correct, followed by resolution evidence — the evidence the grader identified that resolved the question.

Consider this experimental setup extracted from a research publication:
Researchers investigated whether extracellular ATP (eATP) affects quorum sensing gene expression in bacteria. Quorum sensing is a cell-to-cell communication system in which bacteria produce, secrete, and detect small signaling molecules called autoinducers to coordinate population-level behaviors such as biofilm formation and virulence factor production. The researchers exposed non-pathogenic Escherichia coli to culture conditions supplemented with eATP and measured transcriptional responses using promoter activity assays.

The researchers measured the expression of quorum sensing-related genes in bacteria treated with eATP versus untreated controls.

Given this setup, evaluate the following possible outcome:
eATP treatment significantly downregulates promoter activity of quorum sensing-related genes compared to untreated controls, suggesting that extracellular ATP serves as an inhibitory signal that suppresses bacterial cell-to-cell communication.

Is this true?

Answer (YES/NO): NO